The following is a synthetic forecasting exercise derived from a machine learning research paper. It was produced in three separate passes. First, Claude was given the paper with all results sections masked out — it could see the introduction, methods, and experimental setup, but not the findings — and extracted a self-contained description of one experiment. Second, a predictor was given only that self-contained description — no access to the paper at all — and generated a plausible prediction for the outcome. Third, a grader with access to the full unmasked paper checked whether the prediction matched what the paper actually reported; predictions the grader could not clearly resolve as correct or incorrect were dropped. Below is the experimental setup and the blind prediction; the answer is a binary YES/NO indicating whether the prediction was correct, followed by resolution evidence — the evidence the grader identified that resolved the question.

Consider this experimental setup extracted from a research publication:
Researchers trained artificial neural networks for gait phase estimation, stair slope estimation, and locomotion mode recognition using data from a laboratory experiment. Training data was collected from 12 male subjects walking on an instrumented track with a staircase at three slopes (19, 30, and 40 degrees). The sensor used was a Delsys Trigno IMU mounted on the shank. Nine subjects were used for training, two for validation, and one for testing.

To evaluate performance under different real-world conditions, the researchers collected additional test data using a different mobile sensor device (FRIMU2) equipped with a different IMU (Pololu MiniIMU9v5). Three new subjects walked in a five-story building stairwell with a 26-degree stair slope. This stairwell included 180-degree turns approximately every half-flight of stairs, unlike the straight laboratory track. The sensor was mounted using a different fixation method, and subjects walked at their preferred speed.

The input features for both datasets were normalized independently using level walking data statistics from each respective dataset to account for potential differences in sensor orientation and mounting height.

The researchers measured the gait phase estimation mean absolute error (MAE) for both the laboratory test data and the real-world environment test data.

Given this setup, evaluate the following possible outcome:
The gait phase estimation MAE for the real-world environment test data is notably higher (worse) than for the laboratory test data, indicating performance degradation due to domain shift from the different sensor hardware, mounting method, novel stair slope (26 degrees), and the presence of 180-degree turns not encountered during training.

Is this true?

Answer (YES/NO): NO